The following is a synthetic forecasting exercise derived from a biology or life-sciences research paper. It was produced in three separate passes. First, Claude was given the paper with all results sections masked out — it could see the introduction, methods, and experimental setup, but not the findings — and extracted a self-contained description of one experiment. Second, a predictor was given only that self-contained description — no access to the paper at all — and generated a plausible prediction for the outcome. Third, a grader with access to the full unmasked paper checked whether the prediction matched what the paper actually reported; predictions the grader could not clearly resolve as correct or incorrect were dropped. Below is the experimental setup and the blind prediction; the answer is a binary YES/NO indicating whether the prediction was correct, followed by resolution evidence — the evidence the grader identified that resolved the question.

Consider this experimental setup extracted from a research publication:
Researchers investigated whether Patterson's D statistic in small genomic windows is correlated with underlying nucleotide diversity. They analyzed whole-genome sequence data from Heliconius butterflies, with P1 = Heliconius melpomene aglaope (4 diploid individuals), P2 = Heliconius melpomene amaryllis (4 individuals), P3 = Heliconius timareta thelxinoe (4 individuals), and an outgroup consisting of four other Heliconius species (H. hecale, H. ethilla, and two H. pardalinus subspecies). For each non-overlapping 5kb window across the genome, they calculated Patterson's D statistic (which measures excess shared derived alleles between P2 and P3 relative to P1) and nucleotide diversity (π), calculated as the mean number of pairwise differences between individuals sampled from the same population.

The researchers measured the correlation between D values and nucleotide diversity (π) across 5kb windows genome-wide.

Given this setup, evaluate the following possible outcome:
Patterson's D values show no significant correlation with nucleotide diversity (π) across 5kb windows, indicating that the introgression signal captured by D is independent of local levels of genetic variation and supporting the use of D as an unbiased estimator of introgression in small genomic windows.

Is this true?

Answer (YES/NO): NO